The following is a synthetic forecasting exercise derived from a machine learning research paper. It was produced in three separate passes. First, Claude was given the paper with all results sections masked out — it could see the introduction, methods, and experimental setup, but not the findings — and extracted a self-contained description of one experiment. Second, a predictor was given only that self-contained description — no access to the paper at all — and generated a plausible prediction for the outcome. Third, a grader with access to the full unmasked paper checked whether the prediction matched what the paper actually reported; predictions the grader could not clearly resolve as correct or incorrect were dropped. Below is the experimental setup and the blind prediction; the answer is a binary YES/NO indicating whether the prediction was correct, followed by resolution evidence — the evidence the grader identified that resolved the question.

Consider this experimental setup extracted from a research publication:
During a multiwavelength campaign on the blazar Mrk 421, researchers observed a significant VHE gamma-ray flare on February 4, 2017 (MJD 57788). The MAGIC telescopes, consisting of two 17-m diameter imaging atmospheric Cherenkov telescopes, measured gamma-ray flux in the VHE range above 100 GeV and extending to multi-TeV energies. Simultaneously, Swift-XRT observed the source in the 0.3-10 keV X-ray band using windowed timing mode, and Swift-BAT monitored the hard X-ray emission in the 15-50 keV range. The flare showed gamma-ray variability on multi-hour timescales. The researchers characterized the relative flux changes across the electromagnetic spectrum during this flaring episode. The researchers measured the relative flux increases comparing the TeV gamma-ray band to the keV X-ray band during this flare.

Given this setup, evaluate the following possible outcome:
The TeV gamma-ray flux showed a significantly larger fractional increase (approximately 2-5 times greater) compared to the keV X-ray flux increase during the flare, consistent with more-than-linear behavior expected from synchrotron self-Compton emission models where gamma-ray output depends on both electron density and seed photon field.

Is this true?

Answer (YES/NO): YES